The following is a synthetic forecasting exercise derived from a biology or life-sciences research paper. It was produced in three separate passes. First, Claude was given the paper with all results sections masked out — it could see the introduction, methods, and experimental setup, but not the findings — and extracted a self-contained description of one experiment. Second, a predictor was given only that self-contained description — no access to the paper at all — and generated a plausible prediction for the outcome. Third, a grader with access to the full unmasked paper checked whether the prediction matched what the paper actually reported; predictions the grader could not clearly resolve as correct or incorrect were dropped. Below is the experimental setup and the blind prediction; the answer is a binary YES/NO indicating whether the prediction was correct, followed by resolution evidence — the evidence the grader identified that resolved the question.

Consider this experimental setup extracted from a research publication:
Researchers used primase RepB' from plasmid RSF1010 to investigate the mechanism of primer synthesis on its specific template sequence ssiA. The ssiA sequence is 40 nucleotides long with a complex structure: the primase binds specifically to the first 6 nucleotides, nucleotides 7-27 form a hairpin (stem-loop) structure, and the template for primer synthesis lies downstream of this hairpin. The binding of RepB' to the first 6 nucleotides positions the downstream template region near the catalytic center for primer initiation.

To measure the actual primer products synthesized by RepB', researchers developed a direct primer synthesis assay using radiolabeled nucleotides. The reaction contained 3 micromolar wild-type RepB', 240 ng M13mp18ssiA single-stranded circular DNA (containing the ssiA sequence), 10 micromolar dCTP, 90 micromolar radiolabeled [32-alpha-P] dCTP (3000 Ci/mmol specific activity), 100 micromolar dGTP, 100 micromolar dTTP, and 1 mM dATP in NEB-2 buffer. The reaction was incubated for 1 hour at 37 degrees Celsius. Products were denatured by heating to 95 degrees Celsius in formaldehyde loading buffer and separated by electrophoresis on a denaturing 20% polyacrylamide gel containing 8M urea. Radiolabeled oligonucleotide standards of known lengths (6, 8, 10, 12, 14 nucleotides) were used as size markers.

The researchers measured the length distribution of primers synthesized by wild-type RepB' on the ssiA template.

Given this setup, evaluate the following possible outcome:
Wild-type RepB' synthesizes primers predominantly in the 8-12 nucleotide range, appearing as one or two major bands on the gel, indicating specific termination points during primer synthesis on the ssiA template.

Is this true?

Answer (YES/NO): NO